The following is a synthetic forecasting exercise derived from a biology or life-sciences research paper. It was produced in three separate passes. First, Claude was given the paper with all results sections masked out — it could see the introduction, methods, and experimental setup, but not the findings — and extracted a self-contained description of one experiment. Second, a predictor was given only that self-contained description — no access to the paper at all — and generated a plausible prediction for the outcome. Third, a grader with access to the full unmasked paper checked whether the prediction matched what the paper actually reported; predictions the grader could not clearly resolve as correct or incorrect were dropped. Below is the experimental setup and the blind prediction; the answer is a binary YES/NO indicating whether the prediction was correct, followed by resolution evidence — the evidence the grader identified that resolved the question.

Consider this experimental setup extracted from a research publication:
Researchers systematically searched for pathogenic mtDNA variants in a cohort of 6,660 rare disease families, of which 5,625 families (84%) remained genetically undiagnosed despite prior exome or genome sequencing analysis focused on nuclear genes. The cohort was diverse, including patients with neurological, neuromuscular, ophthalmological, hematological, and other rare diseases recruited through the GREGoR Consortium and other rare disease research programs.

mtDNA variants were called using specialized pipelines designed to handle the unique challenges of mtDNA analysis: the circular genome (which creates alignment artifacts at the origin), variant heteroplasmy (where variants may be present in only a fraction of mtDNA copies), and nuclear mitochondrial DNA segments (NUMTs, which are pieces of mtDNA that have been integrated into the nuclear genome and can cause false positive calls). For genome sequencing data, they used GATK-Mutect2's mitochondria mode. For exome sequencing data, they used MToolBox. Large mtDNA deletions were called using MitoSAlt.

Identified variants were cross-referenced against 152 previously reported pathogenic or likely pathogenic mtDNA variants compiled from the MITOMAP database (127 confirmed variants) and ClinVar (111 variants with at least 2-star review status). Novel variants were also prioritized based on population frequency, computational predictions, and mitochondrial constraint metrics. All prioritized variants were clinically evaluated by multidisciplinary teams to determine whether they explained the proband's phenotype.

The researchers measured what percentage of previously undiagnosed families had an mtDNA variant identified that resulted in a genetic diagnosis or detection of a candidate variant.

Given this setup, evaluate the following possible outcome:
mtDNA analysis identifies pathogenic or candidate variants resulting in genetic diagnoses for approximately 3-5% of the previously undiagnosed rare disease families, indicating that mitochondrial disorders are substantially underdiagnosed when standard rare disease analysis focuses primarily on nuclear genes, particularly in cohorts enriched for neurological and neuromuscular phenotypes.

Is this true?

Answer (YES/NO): NO